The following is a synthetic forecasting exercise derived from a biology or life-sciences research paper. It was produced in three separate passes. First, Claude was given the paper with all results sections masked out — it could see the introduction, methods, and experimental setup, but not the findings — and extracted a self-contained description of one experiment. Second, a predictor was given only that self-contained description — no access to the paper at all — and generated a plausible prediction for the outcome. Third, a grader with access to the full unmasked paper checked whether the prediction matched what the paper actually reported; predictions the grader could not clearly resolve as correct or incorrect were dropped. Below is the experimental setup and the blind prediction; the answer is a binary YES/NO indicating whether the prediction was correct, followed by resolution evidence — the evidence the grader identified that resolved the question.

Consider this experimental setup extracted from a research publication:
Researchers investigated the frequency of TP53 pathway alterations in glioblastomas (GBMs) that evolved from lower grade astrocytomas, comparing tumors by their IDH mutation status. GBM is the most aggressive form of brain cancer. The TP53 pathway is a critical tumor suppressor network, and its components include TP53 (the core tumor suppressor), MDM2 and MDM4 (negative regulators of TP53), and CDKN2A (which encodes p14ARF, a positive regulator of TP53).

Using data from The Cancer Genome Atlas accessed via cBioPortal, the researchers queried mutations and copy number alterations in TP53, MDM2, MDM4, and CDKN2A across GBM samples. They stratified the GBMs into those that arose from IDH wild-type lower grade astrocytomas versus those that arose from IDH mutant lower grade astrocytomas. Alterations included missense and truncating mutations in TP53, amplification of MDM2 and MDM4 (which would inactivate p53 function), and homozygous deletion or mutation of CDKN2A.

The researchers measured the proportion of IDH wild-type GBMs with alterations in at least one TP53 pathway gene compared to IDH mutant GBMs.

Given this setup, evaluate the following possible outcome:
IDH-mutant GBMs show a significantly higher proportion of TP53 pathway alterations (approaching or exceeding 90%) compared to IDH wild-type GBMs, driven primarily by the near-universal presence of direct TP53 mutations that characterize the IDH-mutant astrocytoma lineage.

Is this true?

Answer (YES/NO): NO